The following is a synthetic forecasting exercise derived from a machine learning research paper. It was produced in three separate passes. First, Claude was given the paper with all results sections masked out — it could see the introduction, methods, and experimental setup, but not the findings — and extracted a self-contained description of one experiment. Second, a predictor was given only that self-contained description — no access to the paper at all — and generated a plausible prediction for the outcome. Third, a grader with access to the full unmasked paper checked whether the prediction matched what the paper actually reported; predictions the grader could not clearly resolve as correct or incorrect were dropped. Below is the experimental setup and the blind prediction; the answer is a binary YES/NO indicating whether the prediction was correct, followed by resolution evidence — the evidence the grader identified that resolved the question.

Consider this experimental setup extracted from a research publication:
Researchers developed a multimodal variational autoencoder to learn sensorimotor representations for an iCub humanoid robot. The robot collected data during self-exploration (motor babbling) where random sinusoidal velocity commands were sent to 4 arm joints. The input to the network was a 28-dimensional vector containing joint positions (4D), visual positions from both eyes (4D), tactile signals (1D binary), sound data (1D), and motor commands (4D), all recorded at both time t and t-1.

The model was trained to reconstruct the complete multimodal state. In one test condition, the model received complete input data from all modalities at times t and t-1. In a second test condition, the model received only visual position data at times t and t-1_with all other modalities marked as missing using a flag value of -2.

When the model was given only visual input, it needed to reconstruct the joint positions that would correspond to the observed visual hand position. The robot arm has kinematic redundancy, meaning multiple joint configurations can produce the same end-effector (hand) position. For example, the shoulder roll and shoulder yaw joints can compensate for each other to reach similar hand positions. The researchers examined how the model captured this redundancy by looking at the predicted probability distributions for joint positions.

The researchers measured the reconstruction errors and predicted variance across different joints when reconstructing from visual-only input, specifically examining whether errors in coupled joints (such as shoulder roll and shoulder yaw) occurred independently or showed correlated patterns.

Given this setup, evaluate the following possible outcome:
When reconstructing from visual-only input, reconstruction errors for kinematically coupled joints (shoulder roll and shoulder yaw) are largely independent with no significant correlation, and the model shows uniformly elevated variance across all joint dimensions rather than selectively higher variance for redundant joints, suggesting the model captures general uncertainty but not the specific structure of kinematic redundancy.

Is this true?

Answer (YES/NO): NO